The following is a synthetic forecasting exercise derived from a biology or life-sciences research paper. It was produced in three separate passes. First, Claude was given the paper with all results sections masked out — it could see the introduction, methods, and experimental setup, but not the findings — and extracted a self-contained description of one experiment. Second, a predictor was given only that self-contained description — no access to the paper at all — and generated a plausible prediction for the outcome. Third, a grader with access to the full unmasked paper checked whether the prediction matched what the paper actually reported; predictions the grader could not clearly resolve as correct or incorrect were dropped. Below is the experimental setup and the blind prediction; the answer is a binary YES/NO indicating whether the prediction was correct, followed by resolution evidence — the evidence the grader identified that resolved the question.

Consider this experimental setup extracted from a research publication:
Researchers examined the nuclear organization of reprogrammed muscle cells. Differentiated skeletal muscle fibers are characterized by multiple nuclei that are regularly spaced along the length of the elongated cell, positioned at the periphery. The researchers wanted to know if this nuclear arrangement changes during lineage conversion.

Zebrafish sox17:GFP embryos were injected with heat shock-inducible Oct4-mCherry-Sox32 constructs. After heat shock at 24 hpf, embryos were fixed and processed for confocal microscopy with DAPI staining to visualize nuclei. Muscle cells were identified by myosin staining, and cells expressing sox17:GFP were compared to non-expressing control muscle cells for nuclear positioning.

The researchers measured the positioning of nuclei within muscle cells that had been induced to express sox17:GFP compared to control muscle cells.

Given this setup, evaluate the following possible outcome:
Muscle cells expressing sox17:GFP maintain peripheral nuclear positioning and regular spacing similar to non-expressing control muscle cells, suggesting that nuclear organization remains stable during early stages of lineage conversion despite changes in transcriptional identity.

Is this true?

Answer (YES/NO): NO